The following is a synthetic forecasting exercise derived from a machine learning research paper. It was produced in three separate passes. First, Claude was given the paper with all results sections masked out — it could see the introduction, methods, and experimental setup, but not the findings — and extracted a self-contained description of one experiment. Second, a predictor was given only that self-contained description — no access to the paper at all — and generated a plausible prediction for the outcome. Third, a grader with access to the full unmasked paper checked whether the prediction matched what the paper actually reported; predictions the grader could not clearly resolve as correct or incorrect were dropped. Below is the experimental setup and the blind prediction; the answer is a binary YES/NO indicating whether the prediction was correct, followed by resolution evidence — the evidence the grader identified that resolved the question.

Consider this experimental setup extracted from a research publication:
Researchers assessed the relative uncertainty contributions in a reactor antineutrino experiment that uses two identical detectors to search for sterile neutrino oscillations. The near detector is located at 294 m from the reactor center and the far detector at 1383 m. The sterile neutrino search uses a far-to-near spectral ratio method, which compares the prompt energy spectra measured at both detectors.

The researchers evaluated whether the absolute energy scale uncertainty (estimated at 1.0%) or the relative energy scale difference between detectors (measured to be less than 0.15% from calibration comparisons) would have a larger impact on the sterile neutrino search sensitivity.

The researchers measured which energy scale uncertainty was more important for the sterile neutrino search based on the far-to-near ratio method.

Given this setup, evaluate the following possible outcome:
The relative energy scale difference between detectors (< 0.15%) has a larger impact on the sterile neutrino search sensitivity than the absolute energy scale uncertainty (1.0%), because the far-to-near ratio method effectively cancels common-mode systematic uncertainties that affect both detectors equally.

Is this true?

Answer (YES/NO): YES